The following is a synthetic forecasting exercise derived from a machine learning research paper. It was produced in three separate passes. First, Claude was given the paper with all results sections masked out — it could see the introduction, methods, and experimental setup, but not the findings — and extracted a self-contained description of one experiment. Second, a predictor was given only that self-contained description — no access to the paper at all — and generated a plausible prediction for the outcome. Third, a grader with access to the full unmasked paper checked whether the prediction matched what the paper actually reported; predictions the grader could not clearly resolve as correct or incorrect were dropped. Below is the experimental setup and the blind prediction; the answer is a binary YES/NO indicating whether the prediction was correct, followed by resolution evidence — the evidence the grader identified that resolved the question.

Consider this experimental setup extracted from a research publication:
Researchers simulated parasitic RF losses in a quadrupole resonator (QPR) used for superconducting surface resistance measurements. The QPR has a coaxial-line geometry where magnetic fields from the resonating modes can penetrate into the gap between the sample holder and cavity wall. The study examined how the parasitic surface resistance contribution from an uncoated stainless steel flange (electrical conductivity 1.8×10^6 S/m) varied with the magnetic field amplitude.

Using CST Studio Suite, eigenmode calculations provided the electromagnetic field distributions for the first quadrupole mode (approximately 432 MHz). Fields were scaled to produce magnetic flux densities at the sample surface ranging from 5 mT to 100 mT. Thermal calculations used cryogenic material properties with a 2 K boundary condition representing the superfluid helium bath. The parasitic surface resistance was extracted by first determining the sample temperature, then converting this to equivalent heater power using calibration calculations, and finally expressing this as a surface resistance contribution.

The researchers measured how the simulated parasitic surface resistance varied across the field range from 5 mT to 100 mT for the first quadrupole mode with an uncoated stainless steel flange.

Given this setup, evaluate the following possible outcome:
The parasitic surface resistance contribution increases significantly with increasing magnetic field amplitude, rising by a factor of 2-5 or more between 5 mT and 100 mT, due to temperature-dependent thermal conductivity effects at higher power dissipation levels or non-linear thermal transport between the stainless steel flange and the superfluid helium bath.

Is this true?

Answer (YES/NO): NO